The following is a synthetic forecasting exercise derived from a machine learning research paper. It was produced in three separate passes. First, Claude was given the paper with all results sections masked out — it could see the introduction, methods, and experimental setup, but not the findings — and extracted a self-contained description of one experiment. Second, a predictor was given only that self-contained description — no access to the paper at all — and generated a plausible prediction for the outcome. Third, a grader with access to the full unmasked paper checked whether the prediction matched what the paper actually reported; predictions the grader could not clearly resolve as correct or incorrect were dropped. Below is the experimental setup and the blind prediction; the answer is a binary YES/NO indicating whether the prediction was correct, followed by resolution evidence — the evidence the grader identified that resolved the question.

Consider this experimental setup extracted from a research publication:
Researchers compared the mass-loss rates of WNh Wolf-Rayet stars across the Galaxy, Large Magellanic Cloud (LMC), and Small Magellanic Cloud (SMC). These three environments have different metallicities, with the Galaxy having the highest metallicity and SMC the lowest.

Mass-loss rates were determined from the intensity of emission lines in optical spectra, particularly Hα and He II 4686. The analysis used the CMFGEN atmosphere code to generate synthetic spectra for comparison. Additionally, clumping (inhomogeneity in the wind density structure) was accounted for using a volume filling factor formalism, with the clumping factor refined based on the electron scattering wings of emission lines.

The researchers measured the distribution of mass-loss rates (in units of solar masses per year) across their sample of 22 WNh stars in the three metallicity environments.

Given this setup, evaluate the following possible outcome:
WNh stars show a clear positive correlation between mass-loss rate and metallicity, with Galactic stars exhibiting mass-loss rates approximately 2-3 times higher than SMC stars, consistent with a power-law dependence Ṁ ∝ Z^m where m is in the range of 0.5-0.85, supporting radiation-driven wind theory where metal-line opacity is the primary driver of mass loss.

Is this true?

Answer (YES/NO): NO